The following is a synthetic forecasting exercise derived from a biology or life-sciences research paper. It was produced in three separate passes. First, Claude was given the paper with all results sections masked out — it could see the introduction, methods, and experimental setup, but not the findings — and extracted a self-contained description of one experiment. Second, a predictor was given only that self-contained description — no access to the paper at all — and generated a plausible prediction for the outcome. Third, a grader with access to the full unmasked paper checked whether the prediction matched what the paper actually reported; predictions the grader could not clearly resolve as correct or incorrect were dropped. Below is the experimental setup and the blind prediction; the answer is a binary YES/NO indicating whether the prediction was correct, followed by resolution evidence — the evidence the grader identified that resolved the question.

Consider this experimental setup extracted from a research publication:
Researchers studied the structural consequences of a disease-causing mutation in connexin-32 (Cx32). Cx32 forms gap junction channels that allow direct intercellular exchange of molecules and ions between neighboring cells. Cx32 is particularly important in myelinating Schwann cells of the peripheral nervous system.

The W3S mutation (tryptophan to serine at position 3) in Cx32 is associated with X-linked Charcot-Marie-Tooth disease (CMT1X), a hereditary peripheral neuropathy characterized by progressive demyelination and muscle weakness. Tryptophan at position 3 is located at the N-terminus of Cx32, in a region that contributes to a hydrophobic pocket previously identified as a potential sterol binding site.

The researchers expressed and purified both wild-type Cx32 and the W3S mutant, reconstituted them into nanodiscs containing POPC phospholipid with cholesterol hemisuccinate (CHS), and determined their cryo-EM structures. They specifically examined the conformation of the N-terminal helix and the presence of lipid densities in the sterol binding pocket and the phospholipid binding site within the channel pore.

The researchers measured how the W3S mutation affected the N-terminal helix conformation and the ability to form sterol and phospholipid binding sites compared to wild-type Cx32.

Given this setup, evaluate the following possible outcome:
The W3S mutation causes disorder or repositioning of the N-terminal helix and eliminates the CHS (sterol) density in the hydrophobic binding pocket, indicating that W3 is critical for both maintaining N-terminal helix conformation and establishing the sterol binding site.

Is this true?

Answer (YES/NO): YES